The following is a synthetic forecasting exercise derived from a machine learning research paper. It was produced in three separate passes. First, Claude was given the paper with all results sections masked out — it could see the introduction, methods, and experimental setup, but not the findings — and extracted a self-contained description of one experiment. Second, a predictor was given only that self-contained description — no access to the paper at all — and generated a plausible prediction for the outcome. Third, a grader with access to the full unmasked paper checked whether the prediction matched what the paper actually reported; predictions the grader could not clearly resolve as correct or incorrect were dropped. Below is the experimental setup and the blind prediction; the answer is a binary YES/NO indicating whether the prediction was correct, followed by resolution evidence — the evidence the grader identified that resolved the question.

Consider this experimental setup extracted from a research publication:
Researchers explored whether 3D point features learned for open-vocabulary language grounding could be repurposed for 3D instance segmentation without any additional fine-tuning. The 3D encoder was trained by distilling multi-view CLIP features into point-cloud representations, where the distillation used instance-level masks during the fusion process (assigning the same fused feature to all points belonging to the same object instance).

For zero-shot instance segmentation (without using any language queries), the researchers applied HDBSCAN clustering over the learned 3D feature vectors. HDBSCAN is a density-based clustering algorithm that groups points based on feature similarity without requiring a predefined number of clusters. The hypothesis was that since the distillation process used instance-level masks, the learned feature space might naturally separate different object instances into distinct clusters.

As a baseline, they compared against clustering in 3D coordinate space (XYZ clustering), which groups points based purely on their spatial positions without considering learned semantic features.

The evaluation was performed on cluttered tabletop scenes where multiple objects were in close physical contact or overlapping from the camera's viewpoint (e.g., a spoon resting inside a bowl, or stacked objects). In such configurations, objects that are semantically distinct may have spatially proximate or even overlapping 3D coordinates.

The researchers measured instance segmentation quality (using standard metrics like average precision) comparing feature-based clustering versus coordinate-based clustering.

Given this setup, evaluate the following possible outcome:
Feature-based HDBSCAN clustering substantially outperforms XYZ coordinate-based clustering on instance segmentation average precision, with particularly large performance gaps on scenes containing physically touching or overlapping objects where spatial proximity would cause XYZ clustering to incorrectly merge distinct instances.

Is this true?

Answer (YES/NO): YES